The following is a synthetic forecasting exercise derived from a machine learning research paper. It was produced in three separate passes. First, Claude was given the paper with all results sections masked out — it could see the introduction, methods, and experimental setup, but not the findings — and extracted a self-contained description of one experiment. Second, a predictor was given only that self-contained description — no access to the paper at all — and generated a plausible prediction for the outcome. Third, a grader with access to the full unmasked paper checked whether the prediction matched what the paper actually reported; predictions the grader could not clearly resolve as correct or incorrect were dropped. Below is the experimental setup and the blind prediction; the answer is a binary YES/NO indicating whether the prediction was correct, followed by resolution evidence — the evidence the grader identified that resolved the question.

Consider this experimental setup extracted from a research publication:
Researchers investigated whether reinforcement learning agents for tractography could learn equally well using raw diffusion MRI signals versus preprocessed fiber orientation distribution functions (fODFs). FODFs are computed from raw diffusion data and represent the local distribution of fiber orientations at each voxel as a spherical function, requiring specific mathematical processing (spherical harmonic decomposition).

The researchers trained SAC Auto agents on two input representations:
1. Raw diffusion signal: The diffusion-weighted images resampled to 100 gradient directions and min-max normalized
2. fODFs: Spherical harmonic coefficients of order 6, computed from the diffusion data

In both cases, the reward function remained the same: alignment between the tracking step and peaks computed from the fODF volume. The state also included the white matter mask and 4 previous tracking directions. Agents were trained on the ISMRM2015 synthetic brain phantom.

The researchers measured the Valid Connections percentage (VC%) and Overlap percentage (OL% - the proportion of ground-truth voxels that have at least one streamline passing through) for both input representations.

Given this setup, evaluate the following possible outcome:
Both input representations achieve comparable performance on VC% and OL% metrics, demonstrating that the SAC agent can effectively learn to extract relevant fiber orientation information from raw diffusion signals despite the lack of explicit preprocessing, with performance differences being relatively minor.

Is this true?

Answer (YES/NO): YES